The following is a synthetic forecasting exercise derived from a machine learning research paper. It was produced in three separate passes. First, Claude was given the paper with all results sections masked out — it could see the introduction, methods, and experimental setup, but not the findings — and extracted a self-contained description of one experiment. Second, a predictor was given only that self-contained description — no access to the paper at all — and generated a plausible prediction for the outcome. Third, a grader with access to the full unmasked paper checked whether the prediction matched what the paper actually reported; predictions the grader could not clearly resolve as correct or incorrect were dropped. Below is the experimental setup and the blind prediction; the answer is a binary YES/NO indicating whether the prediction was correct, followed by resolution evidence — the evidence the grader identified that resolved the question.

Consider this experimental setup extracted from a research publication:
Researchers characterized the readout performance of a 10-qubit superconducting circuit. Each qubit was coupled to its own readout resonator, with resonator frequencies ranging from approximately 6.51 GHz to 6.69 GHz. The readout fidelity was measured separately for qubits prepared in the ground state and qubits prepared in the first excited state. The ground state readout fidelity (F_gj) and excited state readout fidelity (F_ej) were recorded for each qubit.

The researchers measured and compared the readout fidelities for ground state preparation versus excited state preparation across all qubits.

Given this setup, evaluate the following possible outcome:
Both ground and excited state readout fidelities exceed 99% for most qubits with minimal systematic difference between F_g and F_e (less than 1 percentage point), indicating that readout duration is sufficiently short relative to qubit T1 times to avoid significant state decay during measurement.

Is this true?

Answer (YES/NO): NO